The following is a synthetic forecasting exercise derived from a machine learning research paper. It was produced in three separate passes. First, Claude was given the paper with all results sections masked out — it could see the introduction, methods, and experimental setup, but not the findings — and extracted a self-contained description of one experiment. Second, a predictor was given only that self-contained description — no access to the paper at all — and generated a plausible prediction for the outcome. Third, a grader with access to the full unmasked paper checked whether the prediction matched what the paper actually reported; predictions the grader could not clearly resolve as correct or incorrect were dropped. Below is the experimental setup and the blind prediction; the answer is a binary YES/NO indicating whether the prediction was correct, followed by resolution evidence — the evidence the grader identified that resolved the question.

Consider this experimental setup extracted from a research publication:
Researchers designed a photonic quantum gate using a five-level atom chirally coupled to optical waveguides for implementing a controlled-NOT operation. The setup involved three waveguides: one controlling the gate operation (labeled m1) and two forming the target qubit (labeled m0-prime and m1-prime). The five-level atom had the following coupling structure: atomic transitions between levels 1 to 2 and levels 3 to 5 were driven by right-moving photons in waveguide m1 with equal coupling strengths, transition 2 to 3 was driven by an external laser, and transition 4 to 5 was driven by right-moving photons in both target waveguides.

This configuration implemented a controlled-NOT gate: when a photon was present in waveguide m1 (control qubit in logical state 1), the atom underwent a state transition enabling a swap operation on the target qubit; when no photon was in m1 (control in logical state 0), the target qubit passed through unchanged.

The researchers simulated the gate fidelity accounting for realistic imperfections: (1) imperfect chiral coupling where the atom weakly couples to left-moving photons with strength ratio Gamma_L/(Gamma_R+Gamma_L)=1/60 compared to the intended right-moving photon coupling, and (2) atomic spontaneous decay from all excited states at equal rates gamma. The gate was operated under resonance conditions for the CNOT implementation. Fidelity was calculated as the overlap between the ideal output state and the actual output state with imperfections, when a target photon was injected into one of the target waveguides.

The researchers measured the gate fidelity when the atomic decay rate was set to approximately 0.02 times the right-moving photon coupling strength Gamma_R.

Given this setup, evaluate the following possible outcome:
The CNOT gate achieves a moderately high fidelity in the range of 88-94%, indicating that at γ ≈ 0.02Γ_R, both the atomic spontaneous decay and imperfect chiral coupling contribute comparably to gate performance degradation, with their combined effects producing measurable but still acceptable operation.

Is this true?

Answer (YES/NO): YES